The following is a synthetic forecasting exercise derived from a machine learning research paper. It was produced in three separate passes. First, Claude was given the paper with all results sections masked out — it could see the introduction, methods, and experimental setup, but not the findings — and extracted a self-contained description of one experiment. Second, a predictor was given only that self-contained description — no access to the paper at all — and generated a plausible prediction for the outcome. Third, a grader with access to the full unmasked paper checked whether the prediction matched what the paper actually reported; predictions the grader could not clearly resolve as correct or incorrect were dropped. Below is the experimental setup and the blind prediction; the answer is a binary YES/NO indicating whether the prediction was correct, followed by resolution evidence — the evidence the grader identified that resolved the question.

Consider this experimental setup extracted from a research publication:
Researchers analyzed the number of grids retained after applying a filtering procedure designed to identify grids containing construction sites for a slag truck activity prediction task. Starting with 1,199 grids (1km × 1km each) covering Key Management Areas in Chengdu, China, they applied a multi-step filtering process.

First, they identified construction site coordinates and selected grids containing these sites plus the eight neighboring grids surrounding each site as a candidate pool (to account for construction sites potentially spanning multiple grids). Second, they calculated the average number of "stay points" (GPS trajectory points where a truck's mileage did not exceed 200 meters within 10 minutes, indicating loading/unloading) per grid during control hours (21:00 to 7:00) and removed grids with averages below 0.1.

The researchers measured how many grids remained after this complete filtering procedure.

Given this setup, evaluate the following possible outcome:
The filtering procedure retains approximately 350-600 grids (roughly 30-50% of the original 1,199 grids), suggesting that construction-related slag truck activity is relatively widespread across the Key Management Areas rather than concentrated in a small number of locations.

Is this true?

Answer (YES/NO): NO